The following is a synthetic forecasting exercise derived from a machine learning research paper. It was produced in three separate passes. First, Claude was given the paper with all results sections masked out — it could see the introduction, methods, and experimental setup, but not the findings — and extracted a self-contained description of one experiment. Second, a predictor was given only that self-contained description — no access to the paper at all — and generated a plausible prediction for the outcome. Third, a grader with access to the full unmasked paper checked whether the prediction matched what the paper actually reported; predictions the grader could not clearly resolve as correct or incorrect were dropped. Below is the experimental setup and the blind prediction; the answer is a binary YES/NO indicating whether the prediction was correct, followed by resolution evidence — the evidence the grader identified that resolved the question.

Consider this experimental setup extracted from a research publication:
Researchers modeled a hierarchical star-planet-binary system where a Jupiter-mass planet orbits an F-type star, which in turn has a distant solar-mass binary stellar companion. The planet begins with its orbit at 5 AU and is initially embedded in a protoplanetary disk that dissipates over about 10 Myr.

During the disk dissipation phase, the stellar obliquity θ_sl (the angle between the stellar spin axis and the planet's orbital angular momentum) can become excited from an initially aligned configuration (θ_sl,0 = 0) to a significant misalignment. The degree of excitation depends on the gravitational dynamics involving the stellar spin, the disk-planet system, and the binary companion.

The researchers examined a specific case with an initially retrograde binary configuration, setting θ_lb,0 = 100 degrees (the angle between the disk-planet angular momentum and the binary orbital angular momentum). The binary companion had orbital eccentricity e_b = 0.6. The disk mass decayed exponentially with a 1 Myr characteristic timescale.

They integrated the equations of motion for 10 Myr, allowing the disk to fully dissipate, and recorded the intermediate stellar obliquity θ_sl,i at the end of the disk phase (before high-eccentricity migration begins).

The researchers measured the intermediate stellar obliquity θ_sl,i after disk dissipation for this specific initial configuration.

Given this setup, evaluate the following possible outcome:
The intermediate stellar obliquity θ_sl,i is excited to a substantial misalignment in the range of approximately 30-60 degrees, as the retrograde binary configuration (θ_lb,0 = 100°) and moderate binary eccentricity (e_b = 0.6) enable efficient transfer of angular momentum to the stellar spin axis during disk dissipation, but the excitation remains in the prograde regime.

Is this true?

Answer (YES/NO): YES